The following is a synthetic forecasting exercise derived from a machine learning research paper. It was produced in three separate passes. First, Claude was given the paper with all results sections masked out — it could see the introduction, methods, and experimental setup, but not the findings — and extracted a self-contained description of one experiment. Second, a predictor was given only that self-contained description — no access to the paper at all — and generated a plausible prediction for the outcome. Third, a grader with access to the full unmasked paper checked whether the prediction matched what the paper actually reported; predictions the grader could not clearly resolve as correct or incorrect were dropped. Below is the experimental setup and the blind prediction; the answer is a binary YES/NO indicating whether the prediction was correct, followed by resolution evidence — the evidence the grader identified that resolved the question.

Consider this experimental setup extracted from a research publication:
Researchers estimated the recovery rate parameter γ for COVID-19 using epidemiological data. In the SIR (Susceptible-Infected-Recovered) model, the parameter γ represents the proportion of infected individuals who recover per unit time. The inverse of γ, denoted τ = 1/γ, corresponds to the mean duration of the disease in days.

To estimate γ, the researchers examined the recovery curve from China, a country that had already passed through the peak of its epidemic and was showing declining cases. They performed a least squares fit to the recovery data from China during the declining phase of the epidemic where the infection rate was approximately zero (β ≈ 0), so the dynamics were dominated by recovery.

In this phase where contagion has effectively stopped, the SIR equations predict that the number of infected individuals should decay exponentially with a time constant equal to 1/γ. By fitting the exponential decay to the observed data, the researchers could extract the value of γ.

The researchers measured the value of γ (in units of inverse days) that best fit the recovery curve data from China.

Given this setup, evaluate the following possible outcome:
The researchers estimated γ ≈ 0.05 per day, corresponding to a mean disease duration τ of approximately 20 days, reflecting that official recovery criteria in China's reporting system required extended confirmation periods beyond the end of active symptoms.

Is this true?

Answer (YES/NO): YES